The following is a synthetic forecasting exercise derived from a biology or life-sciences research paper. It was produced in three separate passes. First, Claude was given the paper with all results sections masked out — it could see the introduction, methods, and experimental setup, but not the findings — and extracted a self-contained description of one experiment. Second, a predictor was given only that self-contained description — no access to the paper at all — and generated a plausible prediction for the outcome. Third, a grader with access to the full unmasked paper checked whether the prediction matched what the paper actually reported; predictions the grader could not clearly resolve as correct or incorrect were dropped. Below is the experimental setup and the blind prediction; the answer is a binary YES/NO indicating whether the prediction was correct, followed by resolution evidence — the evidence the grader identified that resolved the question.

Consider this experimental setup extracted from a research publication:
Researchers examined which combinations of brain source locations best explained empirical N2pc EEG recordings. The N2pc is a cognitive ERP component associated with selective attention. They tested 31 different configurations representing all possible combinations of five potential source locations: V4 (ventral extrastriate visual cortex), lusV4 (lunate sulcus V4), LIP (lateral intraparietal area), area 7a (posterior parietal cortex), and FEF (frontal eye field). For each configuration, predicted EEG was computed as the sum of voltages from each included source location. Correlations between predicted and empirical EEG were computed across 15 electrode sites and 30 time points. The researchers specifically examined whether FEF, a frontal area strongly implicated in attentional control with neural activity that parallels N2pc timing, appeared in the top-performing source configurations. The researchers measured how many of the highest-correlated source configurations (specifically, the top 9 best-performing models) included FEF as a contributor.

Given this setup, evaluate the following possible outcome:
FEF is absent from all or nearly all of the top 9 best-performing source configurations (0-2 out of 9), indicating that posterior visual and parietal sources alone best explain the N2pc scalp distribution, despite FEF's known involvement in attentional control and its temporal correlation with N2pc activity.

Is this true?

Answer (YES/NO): YES